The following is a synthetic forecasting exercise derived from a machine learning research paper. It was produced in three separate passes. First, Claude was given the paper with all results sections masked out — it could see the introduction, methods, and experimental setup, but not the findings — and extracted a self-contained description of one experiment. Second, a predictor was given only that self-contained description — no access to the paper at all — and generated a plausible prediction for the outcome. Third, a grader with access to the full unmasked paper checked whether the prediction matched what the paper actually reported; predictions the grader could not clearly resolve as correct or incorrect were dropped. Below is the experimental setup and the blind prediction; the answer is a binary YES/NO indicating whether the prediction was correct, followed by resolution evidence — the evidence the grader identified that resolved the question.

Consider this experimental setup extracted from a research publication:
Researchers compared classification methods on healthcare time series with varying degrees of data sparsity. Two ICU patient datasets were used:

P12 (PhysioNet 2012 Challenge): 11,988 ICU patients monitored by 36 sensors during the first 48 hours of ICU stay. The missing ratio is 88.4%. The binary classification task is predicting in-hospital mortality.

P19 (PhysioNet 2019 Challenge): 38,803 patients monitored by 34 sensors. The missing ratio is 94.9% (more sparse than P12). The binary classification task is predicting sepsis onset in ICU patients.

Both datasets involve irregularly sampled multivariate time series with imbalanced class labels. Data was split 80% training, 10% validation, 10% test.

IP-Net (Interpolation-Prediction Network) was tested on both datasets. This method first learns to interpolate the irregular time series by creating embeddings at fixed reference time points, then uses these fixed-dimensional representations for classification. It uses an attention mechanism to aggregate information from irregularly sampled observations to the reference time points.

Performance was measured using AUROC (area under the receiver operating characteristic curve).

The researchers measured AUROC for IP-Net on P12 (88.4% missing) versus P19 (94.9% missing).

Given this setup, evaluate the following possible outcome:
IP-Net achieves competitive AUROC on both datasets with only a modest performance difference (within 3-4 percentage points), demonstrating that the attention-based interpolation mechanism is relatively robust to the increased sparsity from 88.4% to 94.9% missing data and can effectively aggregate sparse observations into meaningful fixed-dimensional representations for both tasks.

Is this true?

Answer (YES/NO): YES